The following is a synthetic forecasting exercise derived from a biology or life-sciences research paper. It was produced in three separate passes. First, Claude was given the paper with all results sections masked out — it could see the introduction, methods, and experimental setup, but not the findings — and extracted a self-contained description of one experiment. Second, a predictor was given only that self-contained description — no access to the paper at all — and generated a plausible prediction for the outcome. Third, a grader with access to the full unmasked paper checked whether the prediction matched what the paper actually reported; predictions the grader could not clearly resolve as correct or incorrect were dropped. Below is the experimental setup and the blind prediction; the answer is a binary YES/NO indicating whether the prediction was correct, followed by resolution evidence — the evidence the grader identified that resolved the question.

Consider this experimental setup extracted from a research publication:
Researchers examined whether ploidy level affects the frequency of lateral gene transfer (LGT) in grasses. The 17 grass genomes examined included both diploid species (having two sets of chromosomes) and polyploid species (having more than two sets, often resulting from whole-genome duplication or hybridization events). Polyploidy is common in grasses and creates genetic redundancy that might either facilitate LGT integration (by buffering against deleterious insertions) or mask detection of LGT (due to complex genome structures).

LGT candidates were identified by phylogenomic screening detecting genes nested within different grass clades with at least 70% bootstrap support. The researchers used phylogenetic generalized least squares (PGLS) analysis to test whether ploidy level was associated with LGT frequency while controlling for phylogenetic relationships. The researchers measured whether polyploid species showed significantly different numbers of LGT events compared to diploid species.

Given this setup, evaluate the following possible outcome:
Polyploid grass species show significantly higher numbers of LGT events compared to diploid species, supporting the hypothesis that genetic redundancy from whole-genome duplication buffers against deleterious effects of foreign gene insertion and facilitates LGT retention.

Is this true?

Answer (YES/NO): YES